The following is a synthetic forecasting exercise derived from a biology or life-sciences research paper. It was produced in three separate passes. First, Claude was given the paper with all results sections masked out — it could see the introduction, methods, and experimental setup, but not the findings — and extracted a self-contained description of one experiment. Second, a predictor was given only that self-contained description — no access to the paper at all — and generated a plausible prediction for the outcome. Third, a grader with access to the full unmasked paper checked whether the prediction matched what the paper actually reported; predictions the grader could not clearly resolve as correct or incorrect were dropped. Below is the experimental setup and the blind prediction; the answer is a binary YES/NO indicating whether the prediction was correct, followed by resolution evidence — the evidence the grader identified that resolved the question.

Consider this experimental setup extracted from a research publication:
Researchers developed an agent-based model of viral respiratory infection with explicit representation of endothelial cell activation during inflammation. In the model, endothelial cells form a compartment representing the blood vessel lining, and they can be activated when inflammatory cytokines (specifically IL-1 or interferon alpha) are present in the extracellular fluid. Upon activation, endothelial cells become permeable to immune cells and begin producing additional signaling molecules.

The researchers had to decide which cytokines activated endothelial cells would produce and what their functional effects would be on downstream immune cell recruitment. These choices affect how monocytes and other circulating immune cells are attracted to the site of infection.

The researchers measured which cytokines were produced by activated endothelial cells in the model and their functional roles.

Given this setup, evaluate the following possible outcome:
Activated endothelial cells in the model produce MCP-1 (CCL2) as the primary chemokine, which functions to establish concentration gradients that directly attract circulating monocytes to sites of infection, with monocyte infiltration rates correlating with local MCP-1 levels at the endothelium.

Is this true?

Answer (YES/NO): NO